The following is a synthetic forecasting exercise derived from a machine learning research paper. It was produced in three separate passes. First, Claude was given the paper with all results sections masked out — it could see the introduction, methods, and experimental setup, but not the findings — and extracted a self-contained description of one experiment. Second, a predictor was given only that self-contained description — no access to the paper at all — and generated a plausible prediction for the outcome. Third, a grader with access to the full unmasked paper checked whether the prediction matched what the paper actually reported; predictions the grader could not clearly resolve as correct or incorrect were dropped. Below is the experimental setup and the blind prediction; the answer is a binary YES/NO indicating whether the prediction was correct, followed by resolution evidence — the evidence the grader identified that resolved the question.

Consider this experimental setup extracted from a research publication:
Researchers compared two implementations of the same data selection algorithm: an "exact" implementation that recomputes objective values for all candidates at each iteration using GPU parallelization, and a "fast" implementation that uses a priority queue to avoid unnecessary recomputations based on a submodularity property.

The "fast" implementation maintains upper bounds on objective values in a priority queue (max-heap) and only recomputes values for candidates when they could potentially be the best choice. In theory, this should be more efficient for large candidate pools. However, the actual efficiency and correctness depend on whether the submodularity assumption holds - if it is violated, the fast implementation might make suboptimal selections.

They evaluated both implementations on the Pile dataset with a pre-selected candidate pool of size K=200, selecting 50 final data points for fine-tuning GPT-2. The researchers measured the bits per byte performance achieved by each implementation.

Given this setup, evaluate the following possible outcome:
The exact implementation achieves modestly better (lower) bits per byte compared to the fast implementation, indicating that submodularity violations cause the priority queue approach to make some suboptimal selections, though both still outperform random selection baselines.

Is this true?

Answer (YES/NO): NO